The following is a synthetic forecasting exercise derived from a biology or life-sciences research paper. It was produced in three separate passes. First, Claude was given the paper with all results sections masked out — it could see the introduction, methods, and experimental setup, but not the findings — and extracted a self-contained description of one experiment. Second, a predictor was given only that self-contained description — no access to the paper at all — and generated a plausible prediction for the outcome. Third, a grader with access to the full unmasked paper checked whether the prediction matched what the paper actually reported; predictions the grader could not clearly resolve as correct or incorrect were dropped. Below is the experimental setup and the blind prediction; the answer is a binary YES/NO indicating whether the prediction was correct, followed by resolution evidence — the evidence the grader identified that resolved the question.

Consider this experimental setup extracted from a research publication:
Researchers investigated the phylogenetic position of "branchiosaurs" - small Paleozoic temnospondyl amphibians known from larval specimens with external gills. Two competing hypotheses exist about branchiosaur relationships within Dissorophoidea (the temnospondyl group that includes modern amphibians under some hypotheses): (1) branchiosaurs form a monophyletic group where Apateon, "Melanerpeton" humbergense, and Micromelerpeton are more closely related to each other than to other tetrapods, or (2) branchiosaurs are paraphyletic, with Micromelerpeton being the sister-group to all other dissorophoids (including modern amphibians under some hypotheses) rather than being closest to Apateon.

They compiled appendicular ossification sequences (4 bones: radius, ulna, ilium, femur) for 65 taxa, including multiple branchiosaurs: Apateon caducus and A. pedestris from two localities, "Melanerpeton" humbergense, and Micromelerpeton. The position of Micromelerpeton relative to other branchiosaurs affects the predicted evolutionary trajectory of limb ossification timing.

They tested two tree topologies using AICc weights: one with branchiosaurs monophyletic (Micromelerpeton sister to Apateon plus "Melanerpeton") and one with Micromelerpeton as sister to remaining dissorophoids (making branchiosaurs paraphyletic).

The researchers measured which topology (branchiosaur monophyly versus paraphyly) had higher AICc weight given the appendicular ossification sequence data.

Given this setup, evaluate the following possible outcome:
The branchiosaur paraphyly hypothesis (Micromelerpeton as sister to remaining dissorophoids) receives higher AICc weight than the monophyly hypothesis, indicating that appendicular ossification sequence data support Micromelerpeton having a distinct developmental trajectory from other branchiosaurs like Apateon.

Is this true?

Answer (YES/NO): NO